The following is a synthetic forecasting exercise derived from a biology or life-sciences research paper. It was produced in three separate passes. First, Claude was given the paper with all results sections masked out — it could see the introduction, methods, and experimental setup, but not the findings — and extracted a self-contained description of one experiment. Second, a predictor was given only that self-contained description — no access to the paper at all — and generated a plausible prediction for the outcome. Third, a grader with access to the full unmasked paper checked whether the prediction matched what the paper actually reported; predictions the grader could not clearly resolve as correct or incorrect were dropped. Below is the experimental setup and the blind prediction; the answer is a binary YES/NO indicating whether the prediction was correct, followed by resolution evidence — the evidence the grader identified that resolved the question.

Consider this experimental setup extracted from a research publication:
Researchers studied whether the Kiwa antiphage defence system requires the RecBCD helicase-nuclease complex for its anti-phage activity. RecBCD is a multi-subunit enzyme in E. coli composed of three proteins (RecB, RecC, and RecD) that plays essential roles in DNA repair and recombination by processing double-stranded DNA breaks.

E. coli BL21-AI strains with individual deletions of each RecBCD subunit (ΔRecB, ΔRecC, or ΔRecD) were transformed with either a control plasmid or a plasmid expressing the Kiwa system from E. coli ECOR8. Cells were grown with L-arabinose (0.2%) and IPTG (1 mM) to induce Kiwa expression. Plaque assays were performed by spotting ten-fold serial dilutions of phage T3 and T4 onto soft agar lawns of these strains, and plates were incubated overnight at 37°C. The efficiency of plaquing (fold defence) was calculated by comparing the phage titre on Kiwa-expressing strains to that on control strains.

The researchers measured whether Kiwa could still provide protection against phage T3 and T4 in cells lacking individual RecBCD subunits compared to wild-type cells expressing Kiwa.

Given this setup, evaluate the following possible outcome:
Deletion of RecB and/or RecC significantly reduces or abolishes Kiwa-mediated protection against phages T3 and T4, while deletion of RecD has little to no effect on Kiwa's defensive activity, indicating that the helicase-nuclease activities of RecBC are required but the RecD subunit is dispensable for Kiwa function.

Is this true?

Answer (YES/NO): NO